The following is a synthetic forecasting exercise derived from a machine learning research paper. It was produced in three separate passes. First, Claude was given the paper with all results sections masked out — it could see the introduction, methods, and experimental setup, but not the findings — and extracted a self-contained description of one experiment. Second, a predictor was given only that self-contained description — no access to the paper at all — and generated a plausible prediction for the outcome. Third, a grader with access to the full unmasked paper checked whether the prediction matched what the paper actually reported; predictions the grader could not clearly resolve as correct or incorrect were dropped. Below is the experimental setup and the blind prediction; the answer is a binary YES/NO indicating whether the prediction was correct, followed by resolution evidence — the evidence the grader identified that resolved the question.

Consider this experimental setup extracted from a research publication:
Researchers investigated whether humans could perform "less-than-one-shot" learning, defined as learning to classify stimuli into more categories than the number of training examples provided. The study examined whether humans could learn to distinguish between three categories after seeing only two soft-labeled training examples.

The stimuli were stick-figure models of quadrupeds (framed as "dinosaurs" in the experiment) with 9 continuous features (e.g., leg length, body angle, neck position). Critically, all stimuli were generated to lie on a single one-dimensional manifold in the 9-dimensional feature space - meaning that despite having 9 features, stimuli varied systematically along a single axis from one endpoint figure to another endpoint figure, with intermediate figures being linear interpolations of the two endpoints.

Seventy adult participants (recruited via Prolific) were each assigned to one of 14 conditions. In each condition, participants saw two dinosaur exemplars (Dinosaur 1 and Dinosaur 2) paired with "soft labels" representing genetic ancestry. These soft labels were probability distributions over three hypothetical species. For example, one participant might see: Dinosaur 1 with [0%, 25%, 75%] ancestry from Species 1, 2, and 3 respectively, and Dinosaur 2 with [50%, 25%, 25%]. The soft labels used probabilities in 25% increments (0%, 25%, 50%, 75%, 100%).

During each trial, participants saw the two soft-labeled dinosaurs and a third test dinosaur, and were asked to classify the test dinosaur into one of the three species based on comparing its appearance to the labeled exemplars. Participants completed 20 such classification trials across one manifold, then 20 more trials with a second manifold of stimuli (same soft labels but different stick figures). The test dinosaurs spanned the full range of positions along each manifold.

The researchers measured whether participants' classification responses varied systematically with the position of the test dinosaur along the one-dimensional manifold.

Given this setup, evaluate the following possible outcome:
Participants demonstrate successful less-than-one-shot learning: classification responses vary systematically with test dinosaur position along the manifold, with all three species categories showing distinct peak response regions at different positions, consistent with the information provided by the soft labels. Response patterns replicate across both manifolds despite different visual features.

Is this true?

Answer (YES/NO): YES